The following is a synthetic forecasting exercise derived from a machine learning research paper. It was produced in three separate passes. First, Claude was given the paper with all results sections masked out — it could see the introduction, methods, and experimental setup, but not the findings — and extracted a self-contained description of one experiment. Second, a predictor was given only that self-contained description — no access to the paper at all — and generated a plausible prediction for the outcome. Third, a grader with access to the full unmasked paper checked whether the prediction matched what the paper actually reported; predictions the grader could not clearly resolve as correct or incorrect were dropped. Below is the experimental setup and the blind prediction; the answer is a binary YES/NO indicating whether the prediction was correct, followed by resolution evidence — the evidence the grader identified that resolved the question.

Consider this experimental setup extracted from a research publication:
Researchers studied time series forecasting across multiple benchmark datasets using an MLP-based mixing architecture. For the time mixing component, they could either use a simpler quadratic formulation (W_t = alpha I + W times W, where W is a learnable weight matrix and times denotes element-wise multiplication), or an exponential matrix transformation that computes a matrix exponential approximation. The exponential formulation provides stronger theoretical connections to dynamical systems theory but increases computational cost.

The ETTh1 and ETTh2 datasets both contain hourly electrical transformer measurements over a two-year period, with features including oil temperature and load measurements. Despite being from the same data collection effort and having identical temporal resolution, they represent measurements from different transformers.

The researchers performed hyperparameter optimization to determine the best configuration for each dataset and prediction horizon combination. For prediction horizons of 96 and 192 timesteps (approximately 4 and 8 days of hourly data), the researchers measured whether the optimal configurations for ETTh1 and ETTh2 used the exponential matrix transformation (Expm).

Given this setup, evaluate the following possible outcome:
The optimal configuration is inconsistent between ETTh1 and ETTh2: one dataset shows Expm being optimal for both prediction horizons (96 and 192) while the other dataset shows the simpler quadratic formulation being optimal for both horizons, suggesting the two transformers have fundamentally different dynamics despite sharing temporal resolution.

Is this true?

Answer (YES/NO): YES